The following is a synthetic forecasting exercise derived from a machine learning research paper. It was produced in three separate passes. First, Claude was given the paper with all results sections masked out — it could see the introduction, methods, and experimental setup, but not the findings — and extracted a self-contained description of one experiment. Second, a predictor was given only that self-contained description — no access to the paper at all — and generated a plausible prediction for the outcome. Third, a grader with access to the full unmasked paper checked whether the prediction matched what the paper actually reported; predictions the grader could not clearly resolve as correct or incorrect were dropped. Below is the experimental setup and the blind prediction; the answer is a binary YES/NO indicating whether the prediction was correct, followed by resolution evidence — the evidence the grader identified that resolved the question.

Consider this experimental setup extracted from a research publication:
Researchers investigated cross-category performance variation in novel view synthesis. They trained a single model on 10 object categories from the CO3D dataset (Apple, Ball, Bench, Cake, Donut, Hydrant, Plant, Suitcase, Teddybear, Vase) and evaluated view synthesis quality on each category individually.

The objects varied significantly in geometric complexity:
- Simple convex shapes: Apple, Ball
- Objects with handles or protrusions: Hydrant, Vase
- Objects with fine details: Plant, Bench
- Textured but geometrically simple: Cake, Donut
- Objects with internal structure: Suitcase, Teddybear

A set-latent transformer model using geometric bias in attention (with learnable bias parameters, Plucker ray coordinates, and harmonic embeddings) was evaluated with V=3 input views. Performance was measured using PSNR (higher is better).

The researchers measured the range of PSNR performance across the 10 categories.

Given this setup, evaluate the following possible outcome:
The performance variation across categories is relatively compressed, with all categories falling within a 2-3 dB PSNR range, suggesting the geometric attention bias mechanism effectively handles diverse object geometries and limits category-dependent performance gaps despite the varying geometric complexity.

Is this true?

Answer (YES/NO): NO